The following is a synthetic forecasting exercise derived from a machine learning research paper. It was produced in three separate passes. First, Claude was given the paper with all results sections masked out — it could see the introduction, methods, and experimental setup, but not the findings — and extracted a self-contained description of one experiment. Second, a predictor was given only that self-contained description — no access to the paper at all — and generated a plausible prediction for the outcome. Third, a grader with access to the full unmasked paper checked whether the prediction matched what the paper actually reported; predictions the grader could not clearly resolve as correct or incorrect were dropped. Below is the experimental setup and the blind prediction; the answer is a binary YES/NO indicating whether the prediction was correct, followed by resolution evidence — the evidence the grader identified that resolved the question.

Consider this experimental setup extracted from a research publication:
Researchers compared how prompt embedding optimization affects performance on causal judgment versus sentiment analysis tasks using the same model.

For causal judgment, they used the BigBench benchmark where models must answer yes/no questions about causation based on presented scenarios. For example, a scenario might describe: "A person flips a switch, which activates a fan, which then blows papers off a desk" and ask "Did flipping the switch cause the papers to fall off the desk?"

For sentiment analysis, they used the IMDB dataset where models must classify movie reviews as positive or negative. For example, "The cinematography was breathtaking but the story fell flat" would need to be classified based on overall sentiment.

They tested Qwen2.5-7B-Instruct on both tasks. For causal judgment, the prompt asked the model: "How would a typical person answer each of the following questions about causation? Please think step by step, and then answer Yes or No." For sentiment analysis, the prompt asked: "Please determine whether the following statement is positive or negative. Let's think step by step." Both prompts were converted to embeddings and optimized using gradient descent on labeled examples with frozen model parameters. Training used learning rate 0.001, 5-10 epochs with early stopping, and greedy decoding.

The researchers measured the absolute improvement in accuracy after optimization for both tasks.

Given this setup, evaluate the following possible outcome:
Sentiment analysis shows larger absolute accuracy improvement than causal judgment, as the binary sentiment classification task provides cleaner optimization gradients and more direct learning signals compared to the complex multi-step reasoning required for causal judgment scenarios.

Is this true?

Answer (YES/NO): YES